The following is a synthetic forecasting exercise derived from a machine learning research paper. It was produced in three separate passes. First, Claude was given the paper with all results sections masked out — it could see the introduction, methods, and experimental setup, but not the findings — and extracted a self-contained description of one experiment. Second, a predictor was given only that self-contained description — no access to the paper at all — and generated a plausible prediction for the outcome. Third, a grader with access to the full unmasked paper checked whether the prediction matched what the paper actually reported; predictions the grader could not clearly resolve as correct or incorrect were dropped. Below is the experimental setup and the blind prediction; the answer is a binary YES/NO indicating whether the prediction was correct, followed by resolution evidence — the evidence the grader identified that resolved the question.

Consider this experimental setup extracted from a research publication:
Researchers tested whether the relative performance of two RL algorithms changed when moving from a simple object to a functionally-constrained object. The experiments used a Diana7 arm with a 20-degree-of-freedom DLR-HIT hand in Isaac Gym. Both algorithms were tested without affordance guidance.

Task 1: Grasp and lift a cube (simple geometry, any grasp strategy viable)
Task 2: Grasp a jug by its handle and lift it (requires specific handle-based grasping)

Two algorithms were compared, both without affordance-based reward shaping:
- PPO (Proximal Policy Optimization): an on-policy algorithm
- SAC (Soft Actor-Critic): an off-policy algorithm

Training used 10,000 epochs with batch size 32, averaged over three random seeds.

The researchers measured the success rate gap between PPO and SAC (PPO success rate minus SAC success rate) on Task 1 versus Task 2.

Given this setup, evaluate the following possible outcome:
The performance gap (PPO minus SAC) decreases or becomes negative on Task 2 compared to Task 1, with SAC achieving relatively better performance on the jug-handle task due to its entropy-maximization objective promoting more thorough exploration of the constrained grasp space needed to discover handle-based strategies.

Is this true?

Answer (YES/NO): NO